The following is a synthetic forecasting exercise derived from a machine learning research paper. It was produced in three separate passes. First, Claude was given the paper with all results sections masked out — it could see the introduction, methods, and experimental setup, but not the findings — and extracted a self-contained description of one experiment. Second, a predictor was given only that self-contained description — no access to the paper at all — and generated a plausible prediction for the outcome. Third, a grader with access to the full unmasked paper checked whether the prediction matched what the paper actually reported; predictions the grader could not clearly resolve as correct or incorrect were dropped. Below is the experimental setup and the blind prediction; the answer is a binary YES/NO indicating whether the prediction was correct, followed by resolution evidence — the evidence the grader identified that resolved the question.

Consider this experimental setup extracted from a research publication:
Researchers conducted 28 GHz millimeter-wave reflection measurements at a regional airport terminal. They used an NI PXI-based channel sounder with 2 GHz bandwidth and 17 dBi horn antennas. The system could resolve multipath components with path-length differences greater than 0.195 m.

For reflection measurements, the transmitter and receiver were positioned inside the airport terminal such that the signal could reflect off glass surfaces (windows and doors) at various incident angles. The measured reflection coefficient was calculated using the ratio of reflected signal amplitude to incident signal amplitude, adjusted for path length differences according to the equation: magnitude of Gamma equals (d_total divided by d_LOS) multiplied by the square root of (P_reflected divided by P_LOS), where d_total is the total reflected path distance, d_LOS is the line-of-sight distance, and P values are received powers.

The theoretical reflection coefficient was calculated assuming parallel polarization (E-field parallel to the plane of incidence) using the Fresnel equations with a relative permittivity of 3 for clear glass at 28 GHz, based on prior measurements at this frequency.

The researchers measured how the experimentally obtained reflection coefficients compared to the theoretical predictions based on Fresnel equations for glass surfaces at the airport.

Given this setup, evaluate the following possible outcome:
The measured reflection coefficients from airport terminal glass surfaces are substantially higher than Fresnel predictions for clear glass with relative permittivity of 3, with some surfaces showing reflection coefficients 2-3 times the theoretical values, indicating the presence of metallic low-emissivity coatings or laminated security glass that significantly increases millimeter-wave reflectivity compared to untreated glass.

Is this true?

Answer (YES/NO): NO